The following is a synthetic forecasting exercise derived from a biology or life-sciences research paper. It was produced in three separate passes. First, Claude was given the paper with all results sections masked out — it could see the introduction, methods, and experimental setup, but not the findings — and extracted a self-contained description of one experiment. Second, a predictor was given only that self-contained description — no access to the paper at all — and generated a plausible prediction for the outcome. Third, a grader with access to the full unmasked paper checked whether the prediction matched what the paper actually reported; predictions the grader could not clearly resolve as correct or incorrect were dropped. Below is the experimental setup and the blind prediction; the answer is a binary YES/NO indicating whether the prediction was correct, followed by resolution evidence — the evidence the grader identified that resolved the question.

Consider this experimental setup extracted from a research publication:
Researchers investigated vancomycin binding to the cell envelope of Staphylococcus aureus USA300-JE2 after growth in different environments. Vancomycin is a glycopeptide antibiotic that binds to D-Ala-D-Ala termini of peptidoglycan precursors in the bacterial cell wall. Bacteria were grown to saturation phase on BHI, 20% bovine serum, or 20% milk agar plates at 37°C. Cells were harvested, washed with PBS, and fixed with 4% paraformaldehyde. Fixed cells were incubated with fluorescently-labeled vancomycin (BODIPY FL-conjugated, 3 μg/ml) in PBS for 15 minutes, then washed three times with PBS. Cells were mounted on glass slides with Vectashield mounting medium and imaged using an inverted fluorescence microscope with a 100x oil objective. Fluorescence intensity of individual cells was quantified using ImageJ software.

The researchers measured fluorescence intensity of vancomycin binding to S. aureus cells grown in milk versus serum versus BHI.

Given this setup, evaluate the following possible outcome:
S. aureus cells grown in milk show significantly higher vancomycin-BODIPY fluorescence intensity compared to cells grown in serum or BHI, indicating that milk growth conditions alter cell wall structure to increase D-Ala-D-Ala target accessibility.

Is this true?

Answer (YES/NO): NO